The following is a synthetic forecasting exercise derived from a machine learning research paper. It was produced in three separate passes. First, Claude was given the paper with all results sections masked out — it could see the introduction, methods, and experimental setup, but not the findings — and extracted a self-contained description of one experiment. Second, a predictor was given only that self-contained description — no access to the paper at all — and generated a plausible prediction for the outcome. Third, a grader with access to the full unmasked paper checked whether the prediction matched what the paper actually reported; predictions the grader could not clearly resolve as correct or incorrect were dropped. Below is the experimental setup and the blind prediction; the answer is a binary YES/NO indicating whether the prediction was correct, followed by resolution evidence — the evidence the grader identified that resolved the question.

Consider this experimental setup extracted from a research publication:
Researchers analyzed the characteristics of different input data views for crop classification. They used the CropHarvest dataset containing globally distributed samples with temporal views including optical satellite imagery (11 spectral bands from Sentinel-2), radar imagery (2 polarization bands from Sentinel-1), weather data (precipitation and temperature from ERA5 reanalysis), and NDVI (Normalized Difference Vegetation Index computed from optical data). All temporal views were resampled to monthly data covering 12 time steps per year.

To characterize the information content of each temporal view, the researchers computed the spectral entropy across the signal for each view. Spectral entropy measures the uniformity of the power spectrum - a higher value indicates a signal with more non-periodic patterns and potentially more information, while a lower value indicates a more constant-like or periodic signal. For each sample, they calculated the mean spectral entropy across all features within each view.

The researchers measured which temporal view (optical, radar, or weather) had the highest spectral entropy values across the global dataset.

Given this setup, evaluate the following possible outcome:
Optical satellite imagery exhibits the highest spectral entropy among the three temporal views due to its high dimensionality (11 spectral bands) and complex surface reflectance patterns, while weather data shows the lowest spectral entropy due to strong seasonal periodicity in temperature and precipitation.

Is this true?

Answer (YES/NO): NO